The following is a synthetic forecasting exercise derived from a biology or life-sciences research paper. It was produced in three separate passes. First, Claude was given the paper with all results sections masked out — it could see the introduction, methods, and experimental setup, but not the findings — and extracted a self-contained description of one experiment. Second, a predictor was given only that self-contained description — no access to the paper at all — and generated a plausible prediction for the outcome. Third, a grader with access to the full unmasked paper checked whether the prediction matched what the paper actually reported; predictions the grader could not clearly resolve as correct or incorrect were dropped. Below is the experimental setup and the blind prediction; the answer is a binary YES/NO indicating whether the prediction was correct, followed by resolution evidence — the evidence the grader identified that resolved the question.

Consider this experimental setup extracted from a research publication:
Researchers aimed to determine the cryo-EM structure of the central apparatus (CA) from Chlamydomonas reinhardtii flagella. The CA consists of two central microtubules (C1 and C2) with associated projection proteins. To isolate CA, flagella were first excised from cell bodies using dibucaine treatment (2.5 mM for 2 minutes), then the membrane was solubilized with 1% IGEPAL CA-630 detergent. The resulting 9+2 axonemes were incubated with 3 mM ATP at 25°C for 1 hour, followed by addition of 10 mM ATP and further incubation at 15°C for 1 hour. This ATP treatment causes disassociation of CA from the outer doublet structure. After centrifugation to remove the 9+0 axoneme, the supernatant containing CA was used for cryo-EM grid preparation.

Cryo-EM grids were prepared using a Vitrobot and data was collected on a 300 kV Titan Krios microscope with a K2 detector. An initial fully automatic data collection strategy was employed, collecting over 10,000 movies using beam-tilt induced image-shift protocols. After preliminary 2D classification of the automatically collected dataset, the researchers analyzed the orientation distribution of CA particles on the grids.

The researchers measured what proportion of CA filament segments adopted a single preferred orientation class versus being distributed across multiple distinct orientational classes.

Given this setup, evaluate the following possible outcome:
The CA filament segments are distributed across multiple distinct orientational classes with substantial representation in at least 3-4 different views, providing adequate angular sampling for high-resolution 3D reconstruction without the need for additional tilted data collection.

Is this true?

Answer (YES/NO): NO